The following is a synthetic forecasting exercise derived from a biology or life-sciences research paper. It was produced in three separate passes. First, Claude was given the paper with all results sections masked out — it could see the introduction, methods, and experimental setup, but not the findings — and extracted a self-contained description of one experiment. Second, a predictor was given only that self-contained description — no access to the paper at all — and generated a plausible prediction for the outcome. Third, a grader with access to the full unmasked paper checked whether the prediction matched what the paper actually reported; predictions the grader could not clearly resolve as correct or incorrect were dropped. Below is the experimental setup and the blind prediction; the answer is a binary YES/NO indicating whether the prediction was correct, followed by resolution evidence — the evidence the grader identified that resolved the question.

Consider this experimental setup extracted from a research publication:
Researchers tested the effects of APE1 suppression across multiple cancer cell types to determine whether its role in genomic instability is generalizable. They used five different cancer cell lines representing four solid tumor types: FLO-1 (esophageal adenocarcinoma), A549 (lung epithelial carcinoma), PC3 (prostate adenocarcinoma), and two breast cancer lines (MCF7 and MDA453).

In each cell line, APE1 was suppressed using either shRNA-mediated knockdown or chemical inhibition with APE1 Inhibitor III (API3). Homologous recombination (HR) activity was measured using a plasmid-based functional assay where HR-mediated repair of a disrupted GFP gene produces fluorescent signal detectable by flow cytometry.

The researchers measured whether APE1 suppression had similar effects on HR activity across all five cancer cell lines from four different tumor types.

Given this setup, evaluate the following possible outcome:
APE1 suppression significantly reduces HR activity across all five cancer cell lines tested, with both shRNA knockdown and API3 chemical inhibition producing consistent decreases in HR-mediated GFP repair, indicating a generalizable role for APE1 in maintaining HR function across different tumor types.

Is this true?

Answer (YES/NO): YES